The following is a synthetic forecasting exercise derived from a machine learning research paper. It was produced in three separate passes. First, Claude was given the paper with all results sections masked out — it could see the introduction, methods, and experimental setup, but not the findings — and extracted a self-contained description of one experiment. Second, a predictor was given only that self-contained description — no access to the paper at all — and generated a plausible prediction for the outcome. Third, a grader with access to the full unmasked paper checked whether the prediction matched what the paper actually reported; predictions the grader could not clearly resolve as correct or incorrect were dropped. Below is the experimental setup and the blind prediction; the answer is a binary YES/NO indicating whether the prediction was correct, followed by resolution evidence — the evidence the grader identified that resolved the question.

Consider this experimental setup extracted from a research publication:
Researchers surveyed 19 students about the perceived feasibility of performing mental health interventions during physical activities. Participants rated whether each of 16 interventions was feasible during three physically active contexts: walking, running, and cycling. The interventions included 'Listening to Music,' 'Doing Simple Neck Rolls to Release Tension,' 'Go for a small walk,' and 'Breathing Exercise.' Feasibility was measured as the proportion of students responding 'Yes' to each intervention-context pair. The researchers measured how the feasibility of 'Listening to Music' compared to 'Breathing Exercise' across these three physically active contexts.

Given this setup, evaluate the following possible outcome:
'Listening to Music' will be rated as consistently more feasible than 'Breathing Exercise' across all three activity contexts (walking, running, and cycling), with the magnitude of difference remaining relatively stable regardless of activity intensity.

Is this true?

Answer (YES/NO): NO